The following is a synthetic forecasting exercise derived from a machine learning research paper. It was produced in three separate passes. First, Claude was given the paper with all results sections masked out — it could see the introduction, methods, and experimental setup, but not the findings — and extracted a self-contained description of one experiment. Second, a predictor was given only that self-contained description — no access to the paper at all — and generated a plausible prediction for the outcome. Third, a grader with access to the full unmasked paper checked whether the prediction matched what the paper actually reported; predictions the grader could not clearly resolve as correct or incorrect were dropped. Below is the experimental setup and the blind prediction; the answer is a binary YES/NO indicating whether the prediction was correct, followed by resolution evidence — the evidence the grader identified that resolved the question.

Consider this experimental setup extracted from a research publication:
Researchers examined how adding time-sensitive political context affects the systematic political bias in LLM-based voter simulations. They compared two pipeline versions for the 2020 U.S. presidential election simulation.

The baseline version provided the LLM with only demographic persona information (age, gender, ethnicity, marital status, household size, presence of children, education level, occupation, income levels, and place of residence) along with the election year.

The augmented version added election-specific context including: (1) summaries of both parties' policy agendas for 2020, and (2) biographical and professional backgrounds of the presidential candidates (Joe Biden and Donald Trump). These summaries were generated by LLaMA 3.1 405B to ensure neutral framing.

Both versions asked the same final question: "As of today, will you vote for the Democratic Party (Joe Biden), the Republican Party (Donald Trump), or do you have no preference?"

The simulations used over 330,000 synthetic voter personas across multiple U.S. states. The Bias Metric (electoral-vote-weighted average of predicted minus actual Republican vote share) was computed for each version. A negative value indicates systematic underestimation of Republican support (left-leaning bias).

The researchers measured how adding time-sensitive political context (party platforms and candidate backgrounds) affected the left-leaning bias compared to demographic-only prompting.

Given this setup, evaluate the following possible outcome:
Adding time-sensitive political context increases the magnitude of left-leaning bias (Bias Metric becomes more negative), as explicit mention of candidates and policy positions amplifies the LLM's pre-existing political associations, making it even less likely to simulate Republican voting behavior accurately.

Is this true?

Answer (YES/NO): NO